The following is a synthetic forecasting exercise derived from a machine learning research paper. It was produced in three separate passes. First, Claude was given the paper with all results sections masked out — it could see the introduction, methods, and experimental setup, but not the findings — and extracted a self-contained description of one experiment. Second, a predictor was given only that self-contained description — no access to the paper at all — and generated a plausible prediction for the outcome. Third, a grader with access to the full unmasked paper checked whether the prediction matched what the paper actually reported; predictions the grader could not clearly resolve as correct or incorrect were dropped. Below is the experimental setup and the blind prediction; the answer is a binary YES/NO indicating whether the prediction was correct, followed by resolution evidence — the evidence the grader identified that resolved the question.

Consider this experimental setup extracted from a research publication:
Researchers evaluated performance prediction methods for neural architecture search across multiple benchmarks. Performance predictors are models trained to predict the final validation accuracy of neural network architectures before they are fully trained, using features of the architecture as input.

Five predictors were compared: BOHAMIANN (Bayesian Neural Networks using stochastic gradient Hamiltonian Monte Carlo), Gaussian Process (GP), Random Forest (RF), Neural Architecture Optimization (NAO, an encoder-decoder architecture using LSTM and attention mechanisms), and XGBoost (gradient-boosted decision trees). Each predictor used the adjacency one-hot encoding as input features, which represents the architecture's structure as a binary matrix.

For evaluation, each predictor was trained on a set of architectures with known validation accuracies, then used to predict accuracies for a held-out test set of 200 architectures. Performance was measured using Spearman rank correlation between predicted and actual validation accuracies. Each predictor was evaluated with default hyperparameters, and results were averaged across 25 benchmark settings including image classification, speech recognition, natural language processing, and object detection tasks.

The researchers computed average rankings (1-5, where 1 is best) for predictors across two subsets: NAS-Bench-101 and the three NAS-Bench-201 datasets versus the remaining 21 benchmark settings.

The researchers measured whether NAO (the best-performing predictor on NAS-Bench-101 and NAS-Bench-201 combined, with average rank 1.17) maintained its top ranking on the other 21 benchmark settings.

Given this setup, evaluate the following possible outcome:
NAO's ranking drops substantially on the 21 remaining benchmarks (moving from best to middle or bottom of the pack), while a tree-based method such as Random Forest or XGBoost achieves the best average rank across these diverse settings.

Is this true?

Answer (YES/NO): YES